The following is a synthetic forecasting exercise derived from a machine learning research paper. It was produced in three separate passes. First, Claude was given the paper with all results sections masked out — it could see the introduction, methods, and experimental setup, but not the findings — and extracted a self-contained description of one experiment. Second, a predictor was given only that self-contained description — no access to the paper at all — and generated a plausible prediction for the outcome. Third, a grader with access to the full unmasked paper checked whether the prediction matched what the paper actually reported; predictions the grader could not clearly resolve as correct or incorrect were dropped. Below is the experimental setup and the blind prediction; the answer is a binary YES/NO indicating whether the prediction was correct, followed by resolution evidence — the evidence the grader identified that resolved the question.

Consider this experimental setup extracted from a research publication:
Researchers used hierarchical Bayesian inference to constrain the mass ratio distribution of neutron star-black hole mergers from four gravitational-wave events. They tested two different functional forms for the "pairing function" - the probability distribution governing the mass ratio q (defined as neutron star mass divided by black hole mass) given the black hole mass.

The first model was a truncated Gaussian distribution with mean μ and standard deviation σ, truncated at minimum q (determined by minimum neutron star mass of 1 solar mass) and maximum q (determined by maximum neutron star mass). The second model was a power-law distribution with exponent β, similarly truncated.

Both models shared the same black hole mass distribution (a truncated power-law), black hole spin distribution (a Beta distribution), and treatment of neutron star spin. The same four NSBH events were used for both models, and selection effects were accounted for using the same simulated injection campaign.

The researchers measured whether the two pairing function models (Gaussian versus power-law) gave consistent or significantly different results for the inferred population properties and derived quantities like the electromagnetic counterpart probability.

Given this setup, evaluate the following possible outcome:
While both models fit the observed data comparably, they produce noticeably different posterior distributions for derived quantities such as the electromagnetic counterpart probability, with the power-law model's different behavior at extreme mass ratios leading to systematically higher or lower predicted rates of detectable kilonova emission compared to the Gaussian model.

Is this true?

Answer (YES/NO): NO